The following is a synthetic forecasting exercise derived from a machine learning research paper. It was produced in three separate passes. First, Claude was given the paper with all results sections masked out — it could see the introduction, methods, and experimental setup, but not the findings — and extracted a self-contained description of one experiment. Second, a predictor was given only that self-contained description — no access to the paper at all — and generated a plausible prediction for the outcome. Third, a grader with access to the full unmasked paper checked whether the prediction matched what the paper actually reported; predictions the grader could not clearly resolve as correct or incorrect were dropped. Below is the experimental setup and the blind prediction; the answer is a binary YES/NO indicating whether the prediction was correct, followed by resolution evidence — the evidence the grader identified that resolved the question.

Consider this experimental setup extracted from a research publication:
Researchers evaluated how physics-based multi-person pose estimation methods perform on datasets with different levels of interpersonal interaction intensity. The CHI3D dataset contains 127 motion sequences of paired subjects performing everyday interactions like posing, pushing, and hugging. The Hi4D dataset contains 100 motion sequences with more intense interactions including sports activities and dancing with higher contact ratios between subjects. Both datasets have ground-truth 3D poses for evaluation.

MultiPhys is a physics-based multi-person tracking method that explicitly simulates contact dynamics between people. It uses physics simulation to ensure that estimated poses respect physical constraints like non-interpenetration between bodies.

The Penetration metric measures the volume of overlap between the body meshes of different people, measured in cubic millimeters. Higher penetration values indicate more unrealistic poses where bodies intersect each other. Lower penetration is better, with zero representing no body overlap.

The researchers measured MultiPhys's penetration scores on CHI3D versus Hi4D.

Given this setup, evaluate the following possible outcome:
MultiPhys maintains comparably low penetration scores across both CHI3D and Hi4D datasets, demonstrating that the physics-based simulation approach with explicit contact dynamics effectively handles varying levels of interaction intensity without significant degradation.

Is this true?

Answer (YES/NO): NO